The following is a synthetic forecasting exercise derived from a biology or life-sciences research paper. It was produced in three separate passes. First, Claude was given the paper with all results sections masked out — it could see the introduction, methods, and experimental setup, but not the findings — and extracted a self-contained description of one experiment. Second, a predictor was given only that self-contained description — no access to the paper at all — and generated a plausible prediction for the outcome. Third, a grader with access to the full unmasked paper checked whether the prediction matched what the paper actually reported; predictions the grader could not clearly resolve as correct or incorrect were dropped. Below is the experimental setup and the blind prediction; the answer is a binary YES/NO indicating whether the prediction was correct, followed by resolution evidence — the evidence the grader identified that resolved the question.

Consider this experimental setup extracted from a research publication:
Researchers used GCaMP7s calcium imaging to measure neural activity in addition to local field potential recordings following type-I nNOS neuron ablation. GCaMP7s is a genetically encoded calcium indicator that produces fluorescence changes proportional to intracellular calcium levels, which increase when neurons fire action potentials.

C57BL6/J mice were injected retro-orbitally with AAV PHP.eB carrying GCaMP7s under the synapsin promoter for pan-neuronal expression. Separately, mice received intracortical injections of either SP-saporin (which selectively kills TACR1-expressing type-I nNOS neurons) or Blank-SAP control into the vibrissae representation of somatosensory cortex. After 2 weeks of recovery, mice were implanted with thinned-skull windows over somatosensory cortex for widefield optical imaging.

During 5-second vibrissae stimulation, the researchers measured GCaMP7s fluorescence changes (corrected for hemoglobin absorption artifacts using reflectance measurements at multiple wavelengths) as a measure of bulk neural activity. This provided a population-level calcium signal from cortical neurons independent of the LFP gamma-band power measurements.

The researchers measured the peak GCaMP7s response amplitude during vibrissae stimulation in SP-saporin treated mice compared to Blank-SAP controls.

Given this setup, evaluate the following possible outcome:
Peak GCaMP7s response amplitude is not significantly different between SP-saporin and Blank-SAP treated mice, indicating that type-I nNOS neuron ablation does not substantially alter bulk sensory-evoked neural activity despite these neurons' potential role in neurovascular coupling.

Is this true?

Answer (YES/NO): NO